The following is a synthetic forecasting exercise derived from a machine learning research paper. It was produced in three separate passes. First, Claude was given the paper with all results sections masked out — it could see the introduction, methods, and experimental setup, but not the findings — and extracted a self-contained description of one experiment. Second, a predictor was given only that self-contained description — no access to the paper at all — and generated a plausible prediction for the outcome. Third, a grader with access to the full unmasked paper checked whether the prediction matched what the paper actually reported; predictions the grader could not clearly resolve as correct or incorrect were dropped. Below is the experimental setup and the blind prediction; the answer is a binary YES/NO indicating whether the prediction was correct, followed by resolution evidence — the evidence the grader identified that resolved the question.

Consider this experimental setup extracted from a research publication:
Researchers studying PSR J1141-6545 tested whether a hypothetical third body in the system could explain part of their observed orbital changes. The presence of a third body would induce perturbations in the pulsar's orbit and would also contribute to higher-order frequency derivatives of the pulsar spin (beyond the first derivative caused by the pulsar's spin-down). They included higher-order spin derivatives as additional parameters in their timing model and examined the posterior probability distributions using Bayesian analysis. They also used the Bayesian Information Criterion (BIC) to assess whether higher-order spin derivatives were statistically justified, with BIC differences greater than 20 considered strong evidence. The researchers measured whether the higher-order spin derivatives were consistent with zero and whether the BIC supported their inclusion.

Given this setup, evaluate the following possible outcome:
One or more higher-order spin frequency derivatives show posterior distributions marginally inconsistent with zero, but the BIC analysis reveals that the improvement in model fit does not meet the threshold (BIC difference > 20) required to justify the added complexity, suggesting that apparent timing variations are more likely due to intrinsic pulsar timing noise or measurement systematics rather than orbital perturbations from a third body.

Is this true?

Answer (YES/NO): NO